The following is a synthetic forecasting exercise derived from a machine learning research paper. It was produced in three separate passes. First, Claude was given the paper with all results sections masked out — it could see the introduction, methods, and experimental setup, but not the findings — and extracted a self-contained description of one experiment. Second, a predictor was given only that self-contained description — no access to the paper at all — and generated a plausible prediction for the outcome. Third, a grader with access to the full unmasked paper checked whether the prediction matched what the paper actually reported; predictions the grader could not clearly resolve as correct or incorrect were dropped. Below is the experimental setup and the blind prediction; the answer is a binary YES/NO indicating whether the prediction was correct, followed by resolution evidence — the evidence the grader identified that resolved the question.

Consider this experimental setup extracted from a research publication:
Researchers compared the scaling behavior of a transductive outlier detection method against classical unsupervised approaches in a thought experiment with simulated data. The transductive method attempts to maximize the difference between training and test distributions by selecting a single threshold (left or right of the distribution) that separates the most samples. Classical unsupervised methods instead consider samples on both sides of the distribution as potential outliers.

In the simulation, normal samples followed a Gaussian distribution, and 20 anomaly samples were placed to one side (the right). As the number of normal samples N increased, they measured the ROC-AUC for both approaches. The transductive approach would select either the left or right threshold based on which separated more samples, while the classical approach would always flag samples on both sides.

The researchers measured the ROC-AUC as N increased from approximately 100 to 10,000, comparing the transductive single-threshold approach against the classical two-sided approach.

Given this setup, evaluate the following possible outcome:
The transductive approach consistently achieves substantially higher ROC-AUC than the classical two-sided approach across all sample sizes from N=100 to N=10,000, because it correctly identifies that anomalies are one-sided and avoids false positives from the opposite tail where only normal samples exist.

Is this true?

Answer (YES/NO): NO